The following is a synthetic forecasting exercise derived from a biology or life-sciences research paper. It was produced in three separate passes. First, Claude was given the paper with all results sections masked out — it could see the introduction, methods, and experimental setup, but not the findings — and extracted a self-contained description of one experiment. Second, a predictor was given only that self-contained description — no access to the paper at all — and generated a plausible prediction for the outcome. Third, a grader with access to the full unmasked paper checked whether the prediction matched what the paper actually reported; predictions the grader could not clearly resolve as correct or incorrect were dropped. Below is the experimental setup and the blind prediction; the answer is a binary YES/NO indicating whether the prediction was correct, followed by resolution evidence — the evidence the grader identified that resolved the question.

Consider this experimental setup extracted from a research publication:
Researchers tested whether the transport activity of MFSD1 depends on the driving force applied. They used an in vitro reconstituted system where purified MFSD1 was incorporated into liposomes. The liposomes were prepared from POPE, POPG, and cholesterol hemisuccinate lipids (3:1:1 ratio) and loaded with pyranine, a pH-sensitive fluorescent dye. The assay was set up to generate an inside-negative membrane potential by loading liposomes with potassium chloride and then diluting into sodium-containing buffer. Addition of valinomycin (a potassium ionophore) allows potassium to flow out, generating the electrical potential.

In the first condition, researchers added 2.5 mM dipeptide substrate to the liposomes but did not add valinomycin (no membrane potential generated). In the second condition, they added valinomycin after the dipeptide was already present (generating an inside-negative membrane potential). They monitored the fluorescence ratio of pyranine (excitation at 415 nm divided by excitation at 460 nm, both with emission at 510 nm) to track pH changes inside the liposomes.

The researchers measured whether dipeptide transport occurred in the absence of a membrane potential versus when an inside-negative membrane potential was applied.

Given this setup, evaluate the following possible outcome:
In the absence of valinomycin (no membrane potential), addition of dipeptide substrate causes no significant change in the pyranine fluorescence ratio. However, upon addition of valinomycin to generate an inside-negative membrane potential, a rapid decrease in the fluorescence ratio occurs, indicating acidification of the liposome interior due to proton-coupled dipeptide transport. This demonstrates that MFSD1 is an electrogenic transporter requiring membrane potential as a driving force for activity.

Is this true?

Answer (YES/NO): NO